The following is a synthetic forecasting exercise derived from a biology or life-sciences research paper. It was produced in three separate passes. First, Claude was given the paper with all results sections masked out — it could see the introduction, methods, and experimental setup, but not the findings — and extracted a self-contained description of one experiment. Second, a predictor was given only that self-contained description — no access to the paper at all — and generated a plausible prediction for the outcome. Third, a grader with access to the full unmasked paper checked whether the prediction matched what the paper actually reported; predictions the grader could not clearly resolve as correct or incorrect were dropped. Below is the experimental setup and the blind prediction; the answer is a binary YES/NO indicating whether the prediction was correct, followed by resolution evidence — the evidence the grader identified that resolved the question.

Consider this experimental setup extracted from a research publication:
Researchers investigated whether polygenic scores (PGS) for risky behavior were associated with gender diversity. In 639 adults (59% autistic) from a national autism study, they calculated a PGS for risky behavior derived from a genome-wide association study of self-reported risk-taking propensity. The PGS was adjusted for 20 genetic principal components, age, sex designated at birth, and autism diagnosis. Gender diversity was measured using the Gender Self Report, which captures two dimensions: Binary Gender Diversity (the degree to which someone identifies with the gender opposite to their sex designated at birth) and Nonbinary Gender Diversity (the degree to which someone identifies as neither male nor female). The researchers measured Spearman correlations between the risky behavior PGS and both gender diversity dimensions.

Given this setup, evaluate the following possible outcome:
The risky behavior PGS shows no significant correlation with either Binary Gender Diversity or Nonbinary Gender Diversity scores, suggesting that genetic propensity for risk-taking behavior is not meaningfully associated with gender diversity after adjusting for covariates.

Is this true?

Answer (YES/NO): YES